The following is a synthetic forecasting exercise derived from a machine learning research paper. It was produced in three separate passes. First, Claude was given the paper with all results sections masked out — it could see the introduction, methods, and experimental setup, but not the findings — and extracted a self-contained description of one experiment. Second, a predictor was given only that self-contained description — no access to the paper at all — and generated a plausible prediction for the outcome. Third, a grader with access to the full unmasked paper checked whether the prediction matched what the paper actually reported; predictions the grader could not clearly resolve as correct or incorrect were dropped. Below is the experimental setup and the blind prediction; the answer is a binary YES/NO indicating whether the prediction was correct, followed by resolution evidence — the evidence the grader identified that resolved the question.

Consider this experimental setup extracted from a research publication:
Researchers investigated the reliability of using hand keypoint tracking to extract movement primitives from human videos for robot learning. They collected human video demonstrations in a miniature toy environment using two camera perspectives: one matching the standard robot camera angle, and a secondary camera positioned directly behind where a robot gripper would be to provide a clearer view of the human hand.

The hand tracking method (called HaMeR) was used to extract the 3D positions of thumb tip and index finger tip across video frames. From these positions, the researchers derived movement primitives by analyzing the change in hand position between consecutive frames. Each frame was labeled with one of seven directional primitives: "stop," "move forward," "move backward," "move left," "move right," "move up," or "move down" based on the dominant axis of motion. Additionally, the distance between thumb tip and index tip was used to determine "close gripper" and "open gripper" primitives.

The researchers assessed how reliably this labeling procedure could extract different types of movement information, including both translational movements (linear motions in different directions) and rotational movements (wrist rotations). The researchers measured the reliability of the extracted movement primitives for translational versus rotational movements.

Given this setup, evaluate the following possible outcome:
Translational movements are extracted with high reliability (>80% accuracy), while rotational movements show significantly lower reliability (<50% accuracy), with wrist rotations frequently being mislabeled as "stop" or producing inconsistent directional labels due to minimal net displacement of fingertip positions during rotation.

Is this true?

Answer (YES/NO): NO